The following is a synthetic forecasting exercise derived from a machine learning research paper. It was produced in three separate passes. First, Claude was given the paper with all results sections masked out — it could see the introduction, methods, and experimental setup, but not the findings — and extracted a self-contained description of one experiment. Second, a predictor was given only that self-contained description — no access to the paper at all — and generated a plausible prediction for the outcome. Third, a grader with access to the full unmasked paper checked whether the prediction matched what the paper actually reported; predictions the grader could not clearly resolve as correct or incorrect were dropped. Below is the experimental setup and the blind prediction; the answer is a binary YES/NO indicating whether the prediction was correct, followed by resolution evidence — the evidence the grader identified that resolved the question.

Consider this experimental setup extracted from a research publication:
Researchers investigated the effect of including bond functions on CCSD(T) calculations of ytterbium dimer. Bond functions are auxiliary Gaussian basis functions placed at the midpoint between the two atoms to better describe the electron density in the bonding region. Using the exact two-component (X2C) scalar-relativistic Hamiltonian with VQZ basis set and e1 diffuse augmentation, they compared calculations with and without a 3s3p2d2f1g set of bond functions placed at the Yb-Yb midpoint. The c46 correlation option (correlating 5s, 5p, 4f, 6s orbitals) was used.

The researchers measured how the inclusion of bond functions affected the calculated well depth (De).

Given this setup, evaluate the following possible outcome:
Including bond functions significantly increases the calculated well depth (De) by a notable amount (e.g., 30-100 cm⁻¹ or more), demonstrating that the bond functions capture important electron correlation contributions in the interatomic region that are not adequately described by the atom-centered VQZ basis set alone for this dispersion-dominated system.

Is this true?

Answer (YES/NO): YES